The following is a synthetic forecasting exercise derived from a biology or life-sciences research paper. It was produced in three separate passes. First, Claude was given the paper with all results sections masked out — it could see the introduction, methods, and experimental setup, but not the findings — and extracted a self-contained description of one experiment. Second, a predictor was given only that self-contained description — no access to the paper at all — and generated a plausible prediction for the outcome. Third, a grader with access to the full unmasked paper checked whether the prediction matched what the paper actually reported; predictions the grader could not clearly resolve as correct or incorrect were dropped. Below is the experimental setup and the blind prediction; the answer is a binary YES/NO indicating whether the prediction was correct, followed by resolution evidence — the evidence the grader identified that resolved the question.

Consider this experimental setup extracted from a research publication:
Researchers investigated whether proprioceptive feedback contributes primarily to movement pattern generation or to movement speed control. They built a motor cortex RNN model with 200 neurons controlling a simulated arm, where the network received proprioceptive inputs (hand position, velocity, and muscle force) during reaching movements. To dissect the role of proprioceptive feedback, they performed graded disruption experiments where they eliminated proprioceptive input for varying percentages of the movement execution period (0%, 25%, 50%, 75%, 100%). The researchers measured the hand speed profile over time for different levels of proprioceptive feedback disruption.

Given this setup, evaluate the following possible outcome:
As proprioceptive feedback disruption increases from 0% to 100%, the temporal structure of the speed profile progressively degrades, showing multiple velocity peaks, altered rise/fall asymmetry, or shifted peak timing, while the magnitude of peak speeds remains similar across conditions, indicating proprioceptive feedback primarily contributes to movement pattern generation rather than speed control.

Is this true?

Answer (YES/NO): NO